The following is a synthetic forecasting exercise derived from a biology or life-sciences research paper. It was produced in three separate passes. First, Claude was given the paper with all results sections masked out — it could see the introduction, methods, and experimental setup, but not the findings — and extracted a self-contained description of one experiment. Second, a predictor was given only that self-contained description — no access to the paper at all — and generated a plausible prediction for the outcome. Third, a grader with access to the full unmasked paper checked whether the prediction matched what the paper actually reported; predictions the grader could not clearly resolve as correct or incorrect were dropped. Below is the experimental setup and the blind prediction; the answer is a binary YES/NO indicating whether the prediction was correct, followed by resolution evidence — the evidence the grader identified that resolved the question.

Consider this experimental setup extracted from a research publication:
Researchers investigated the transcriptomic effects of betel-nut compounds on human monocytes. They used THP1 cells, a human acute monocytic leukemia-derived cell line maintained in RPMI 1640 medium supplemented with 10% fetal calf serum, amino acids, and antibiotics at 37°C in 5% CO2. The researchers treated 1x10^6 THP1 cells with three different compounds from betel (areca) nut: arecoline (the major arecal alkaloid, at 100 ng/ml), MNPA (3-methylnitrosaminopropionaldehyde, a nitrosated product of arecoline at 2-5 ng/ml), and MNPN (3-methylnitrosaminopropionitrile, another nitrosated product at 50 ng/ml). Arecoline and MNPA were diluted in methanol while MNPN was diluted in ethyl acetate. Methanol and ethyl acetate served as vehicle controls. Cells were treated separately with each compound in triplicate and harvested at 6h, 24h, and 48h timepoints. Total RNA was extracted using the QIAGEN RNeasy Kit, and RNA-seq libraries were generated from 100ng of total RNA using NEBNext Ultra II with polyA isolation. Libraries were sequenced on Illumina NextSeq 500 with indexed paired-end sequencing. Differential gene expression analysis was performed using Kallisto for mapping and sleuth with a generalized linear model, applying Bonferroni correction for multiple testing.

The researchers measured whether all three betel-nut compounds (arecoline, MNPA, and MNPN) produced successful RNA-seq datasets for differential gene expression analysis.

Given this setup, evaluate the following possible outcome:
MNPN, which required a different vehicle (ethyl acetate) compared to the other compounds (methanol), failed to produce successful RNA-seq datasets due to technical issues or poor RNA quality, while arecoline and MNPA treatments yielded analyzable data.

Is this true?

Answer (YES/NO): YES